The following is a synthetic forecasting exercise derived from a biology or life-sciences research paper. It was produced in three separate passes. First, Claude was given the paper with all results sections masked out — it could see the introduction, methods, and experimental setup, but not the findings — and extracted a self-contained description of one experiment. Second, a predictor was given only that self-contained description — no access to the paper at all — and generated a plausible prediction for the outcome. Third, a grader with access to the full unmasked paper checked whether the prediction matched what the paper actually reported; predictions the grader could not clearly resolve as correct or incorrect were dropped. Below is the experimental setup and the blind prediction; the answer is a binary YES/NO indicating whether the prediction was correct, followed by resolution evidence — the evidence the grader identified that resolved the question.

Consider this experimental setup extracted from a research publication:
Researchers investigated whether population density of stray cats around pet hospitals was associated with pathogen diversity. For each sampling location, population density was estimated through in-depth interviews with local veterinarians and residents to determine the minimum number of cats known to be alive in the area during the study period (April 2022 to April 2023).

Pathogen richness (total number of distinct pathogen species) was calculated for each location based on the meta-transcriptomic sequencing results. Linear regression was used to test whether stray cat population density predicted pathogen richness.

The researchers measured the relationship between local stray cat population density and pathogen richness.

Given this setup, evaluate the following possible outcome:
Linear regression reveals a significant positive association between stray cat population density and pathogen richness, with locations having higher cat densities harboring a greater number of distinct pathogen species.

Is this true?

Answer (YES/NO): YES